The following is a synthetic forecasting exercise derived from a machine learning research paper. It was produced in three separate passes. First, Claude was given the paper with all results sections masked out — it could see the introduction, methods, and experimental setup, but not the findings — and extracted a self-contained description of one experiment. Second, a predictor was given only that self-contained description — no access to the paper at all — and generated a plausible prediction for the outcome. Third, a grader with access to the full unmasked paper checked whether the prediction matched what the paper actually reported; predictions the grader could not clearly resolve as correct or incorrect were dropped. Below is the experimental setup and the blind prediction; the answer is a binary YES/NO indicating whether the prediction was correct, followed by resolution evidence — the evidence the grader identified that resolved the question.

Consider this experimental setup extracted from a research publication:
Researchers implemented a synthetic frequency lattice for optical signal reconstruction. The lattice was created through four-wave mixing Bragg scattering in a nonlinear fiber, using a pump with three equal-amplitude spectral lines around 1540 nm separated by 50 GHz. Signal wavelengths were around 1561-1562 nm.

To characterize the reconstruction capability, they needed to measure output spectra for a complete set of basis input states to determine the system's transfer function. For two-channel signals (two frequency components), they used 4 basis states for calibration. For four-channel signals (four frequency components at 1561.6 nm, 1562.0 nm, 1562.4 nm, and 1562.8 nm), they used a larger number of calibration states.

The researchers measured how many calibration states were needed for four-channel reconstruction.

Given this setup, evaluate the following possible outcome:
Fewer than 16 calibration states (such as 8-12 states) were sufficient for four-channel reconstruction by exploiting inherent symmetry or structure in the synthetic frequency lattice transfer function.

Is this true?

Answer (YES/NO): NO